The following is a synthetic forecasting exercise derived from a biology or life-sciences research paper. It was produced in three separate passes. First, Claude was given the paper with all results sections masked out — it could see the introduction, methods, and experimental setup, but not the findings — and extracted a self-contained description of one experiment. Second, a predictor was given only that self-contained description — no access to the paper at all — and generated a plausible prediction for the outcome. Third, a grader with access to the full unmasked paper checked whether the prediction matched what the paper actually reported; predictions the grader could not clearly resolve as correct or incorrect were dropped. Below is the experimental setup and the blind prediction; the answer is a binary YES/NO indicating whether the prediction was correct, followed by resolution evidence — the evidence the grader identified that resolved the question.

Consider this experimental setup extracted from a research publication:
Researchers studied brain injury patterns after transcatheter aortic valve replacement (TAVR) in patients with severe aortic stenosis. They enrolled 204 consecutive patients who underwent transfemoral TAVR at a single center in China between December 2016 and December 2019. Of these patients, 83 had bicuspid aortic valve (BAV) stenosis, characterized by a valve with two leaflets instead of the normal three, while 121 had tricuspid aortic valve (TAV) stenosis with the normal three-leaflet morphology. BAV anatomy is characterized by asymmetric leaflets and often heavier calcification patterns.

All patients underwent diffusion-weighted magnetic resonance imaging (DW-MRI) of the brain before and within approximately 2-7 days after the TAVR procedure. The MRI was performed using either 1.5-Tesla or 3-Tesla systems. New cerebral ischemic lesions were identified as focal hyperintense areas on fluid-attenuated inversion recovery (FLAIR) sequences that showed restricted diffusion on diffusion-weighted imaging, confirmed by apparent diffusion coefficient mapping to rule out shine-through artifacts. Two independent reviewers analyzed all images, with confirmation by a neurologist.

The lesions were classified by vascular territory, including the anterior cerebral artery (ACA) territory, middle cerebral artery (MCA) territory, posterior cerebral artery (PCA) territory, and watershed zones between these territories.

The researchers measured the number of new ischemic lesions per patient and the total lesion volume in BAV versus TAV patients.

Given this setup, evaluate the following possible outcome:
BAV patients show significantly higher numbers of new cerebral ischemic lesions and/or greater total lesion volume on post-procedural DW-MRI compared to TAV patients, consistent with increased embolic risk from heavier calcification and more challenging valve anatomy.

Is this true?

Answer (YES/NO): YES